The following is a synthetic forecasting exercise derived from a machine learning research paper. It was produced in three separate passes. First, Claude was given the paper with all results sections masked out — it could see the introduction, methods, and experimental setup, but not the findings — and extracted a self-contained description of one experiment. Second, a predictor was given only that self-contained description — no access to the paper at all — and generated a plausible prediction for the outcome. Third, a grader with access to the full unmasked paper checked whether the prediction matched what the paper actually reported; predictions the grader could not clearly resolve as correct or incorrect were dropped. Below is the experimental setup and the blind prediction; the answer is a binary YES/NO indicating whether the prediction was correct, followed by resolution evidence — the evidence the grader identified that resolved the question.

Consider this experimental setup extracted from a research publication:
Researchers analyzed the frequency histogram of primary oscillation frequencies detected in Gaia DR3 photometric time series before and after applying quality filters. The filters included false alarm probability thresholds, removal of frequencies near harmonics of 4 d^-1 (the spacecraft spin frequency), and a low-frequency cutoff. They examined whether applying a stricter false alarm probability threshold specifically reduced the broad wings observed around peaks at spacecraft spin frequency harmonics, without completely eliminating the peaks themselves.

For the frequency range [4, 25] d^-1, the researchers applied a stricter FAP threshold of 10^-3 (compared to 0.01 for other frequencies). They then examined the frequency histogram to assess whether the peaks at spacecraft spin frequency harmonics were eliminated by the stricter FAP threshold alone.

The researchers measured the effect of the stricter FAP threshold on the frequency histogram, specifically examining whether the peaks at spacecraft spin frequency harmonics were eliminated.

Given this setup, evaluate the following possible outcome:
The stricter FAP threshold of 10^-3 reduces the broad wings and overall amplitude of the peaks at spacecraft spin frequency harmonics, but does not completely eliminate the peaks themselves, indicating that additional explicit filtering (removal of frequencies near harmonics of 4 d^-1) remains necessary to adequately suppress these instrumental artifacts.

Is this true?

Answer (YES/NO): YES